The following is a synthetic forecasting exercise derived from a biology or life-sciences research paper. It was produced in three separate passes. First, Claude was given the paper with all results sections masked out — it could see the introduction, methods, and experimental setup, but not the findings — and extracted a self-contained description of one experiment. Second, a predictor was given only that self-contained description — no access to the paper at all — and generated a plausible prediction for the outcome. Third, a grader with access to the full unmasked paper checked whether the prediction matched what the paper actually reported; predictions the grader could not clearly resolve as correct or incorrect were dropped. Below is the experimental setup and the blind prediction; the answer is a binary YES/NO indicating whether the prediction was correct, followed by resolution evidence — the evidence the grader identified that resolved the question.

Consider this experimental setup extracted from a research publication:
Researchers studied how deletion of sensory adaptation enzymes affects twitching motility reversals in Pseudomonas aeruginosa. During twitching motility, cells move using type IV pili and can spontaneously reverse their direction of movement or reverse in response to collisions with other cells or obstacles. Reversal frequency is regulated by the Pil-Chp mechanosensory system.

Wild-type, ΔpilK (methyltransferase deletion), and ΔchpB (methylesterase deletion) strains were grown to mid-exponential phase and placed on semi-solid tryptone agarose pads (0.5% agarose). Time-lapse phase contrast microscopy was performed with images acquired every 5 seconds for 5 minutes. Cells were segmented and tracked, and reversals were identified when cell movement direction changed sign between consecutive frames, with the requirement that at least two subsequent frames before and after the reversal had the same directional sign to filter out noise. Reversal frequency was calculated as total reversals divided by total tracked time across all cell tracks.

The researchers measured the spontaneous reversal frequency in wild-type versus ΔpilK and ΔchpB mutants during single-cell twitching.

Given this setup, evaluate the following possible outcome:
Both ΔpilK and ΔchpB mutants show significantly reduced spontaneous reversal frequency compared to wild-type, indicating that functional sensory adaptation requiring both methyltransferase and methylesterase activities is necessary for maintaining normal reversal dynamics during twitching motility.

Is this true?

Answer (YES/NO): NO